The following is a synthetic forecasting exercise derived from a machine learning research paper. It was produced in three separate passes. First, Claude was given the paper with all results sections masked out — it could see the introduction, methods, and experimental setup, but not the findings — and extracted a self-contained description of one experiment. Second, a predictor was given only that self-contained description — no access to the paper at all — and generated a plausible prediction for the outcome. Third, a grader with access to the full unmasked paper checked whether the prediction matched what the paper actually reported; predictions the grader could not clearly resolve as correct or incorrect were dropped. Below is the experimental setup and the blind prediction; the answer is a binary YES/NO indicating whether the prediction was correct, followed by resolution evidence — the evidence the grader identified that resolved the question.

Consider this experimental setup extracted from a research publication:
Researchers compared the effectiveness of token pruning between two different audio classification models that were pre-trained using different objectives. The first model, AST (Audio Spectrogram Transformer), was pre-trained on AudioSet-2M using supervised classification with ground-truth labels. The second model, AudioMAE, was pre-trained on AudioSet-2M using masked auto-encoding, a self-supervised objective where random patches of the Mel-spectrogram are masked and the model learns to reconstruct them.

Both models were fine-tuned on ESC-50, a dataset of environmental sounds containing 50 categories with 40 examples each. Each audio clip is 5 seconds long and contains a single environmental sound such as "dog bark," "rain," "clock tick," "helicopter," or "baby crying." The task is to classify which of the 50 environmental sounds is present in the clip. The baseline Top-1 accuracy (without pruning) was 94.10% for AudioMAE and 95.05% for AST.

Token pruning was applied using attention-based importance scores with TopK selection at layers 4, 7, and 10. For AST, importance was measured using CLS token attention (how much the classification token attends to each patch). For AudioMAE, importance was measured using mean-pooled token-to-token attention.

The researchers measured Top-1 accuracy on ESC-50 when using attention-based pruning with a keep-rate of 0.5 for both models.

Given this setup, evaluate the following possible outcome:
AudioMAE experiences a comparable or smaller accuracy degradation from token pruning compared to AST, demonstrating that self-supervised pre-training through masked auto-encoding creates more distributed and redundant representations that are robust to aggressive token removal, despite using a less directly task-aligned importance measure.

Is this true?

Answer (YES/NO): NO